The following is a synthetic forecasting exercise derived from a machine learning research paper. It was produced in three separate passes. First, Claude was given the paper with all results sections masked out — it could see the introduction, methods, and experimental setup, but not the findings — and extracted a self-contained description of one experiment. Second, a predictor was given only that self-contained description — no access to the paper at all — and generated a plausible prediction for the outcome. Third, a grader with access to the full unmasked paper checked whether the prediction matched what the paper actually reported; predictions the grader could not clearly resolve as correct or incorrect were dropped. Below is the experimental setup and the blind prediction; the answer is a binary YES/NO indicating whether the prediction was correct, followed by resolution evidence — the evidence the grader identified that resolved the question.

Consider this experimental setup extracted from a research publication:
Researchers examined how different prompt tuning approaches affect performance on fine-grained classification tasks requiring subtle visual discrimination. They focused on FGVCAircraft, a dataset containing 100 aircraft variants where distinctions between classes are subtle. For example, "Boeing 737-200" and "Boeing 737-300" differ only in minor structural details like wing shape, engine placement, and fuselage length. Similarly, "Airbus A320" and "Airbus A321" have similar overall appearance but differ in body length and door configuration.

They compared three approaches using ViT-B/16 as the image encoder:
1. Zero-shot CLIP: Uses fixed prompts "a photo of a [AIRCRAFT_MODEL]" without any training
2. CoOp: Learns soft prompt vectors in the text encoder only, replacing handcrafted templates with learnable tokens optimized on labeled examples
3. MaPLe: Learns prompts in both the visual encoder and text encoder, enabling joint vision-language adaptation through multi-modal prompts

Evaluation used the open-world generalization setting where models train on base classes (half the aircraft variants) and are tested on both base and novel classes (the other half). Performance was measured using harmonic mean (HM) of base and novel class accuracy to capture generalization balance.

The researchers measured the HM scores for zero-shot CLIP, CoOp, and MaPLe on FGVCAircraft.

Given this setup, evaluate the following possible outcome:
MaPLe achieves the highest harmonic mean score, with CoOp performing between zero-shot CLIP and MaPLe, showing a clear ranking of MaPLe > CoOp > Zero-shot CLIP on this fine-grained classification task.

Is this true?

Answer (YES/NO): NO